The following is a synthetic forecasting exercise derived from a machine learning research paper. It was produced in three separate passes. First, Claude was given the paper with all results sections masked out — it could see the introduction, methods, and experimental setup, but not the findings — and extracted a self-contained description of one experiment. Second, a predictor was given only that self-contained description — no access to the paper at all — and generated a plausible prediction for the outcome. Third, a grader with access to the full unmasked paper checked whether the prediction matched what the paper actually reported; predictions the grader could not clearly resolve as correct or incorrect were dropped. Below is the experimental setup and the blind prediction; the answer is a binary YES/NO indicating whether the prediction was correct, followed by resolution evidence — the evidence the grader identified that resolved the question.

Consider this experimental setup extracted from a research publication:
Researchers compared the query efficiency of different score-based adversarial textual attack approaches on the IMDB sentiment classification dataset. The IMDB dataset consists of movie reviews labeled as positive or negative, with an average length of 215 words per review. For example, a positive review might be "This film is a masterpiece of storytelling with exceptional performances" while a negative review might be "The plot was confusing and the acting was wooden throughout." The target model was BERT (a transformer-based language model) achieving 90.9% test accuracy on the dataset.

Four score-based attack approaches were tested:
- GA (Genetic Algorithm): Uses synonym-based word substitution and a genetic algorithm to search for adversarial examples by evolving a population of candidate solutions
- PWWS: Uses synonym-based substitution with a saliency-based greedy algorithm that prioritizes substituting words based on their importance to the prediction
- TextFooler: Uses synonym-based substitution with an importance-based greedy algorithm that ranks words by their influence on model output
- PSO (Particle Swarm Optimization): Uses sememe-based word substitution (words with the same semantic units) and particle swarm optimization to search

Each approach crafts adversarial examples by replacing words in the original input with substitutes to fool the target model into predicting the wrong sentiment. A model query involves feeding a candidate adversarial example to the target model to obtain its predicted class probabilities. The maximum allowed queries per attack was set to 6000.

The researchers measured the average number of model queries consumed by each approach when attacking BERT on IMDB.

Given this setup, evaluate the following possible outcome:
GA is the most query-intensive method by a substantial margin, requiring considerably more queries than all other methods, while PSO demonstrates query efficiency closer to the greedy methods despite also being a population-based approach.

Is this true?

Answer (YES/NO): NO